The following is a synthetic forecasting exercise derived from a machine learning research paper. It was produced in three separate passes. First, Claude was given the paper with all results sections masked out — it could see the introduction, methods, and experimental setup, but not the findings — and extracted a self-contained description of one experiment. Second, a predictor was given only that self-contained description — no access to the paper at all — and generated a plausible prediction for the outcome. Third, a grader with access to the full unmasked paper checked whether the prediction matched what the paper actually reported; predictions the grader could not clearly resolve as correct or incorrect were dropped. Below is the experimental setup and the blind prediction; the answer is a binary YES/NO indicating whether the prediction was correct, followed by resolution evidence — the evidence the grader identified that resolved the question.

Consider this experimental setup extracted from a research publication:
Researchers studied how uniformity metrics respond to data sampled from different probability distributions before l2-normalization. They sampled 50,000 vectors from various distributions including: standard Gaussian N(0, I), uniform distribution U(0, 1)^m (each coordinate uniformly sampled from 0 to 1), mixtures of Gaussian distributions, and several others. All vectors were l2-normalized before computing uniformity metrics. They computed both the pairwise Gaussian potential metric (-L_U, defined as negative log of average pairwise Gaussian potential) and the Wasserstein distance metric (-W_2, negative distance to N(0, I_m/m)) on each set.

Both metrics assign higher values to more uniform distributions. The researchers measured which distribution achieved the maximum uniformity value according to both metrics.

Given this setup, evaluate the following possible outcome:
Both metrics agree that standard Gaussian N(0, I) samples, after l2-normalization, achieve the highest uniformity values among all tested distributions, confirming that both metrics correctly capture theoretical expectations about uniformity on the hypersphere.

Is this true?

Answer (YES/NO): YES